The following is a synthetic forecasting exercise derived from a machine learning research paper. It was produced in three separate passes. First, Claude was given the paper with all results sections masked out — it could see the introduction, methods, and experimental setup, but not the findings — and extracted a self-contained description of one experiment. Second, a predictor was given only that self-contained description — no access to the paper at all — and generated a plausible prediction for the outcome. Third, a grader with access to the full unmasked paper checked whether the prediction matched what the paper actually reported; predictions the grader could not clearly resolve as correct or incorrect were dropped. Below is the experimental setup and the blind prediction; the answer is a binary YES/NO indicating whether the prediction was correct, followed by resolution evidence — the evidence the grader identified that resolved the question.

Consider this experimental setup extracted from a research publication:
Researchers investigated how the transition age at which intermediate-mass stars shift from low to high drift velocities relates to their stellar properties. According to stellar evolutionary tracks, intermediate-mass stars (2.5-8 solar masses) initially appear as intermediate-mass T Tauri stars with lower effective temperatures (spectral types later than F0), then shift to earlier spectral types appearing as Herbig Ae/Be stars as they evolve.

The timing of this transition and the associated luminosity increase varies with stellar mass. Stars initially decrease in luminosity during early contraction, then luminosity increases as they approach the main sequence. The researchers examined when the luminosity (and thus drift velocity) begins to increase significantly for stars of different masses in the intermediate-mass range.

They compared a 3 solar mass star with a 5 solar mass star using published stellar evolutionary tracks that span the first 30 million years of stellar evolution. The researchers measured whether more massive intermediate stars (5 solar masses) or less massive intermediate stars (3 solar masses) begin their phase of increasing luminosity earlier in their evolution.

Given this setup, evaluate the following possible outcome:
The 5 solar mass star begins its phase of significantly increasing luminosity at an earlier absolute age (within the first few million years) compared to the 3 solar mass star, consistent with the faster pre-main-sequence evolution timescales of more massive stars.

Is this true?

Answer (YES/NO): YES